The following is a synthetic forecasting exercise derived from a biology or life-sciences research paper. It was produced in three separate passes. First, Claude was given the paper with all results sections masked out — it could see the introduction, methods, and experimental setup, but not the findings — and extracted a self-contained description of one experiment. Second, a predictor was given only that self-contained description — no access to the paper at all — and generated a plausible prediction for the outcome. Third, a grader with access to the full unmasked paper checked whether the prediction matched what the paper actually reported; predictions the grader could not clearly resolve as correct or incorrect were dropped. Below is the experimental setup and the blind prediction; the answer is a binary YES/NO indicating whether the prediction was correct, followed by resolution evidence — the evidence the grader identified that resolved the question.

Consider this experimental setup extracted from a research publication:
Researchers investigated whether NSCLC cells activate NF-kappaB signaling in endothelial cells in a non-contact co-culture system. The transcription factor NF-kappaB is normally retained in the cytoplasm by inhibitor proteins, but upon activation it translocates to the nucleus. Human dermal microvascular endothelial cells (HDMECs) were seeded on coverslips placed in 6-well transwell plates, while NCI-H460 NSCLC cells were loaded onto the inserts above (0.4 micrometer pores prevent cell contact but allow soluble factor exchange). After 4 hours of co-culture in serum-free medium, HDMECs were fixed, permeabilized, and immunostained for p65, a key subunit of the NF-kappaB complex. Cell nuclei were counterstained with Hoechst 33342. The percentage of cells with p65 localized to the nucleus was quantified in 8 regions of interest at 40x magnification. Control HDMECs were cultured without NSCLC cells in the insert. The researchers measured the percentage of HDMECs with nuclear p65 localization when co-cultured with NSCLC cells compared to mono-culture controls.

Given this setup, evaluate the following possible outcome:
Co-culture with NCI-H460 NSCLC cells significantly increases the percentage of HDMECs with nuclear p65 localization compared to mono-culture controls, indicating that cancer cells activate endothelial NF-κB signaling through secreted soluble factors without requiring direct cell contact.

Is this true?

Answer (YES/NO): YES